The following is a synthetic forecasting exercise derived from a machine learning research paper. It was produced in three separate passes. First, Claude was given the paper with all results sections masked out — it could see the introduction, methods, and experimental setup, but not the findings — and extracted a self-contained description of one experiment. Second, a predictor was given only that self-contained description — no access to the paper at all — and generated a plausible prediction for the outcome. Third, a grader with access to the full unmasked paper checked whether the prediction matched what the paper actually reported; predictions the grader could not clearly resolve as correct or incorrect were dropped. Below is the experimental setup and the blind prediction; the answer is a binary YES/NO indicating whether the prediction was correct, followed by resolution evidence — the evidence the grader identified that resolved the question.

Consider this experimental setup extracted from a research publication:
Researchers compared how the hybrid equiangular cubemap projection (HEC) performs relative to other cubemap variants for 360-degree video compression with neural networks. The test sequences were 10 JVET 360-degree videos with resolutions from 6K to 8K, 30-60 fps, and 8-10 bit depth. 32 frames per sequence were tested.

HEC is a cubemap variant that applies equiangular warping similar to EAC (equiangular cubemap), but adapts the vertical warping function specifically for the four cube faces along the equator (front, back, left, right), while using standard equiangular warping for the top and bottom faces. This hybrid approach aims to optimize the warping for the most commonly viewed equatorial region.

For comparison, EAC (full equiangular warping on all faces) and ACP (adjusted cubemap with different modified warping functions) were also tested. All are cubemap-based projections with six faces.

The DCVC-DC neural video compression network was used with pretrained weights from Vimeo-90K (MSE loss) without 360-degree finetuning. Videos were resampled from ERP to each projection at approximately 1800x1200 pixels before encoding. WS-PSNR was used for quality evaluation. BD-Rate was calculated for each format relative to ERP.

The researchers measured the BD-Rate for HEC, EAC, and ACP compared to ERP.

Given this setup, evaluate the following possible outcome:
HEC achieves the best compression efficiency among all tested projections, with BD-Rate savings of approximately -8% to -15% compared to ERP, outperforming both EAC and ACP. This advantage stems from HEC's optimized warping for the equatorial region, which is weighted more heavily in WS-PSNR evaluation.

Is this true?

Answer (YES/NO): NO